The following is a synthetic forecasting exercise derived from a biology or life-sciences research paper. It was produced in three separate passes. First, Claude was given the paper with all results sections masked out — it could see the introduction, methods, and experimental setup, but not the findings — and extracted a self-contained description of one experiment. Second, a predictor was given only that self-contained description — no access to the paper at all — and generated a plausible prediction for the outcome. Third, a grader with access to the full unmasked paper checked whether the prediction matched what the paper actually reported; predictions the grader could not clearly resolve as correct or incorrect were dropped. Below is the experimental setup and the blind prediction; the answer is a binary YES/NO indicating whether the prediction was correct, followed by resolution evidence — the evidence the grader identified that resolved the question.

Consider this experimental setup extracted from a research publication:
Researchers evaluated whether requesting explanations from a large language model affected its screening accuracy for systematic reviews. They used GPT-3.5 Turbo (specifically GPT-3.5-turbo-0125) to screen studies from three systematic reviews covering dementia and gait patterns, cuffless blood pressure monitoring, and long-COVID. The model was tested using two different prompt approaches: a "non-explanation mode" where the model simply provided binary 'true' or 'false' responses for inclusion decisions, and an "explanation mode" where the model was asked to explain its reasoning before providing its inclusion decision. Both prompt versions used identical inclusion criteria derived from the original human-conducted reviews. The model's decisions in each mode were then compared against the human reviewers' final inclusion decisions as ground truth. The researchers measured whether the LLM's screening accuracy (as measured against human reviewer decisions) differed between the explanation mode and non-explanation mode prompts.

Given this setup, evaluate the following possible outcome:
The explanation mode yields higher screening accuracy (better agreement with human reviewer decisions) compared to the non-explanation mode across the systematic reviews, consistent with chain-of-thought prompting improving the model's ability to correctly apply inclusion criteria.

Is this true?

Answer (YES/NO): NO